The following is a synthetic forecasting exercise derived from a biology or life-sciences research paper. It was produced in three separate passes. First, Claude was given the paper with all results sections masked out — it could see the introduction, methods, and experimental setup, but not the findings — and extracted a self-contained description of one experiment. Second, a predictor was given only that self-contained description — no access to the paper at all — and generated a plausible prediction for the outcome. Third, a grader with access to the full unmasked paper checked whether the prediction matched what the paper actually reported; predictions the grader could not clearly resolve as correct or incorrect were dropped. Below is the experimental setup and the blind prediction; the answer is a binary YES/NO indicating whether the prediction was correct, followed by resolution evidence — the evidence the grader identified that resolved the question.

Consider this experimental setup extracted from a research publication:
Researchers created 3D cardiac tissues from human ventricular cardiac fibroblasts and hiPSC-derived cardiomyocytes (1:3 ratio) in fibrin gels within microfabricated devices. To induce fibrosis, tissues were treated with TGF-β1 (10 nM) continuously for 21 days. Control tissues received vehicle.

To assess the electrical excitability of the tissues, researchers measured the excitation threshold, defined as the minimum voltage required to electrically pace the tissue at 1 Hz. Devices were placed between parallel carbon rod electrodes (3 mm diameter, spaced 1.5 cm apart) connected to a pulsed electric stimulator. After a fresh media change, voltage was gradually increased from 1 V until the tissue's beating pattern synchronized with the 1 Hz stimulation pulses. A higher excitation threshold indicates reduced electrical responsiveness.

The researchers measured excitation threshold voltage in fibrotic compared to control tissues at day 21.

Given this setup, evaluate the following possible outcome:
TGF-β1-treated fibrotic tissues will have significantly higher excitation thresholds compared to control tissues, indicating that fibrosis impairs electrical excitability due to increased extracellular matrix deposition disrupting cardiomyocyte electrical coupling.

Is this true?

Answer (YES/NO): YES